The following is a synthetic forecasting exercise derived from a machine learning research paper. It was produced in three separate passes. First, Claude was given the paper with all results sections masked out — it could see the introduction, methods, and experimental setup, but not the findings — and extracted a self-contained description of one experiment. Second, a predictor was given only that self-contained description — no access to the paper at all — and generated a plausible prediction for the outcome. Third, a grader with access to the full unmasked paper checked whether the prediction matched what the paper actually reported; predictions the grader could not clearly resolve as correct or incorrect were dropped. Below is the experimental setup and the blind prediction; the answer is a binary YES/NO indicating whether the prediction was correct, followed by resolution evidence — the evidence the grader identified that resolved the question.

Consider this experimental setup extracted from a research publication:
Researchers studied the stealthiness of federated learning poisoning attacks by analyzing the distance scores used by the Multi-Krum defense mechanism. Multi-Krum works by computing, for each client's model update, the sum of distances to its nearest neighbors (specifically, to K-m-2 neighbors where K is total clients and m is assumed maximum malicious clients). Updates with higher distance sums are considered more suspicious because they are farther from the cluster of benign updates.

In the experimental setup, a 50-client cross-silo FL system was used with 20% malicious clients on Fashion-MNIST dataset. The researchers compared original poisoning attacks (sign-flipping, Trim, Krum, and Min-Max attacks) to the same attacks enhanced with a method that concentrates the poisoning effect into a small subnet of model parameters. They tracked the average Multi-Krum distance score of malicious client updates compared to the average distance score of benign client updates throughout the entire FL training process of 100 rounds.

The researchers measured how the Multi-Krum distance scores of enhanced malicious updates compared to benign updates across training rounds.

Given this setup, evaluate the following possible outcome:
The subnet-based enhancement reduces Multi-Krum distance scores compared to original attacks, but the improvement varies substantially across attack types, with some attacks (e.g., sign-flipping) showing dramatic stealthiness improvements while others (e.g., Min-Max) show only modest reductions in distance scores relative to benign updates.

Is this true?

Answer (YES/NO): NO